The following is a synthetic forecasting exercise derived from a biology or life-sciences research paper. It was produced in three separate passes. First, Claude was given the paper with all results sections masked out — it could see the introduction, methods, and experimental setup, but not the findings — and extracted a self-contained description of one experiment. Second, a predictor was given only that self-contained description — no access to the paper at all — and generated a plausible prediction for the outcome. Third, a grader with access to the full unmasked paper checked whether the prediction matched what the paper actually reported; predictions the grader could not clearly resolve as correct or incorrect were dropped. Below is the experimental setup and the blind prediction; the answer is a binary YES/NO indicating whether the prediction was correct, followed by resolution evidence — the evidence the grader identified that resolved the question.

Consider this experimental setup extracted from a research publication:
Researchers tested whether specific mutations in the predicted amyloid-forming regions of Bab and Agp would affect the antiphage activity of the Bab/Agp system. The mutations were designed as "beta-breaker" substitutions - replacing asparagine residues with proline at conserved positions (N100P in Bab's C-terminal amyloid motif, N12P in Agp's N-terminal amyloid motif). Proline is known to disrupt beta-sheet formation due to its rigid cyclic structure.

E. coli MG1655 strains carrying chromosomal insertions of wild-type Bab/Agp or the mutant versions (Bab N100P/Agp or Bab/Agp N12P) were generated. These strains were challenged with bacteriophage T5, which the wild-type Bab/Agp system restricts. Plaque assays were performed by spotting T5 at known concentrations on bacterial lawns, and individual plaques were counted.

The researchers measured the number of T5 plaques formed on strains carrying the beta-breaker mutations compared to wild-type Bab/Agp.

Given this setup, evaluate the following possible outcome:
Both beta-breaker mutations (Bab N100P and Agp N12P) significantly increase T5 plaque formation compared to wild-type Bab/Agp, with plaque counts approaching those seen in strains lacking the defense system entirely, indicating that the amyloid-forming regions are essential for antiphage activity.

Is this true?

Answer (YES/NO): YES